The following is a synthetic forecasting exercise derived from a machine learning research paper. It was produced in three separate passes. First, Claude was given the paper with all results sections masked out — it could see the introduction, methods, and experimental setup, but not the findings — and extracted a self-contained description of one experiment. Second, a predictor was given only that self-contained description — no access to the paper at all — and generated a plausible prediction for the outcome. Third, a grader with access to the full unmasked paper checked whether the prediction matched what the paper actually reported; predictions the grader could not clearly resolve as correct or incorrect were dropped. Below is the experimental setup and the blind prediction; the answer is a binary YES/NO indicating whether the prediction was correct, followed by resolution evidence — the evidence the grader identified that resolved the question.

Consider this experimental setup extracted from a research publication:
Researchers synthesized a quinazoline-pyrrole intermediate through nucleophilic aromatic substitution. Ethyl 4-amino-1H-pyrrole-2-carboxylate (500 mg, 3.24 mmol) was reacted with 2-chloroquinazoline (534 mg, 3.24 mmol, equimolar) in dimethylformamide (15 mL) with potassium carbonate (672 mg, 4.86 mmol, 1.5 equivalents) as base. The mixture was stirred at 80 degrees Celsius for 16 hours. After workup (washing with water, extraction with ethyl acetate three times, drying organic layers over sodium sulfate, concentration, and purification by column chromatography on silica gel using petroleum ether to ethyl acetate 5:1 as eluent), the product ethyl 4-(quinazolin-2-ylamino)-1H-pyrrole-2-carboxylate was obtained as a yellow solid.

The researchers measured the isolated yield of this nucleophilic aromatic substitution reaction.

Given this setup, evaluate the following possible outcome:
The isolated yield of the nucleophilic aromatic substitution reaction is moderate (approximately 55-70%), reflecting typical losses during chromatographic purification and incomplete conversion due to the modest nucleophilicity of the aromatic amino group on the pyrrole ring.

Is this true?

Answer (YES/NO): YES